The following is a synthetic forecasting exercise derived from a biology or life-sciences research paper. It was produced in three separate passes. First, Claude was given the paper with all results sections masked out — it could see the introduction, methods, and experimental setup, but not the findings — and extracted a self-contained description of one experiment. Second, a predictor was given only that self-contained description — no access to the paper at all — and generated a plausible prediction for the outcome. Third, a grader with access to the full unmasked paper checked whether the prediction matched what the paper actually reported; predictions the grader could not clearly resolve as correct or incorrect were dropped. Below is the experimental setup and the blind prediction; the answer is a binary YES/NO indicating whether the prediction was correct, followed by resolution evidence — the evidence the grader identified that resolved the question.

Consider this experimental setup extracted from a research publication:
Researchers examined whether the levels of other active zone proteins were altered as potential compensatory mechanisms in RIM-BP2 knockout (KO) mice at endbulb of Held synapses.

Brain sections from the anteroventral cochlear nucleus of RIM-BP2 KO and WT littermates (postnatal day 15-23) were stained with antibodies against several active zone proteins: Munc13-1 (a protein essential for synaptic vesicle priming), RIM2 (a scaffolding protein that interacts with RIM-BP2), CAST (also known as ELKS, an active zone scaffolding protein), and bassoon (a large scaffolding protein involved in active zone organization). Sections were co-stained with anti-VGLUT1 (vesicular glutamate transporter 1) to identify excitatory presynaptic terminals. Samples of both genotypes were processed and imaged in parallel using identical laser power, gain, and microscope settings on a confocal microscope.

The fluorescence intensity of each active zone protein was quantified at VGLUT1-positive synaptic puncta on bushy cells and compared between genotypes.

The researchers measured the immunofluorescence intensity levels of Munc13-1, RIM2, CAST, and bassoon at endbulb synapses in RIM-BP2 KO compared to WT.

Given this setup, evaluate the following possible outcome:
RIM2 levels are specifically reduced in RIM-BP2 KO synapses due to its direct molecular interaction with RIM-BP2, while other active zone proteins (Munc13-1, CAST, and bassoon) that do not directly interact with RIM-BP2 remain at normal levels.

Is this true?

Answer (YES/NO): NO